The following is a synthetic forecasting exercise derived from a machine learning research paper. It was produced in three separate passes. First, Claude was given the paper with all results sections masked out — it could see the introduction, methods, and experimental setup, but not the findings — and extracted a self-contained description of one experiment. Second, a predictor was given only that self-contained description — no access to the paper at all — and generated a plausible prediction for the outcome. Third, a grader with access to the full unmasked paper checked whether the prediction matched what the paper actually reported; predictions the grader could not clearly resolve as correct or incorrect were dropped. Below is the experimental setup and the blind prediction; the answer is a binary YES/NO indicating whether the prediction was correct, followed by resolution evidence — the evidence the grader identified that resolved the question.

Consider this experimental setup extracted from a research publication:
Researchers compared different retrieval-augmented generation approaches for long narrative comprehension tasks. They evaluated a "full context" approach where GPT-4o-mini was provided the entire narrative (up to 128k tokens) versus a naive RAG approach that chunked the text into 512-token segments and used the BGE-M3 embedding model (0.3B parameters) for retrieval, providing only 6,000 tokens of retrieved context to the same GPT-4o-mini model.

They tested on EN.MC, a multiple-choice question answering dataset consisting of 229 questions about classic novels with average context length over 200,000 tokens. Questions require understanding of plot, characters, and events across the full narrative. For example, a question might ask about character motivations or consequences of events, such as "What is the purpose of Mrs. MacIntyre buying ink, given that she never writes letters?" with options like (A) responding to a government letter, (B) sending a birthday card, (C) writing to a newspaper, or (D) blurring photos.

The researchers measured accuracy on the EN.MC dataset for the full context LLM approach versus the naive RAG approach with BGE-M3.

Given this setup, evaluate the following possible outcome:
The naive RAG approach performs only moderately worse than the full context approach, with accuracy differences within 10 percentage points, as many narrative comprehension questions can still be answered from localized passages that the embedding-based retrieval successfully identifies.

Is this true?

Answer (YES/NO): NO